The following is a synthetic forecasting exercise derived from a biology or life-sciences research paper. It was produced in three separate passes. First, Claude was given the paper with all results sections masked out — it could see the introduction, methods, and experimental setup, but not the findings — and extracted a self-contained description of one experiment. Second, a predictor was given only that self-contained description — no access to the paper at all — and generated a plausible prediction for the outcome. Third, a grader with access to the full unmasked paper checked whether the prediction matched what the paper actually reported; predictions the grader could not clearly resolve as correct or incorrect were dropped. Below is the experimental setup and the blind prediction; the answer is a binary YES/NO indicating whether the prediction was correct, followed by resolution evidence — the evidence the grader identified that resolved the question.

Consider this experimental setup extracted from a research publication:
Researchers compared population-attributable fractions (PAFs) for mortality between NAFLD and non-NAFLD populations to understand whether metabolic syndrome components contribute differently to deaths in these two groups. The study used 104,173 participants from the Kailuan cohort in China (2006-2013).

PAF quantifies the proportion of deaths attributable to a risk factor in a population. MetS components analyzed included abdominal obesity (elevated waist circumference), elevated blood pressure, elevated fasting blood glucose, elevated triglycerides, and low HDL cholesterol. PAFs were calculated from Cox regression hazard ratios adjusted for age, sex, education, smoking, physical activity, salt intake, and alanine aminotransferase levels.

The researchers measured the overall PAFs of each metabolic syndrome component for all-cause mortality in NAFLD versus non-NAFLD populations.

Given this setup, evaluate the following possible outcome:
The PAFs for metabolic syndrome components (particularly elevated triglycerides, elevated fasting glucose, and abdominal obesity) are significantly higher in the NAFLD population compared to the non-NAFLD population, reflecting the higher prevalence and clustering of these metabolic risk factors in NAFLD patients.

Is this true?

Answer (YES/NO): NO